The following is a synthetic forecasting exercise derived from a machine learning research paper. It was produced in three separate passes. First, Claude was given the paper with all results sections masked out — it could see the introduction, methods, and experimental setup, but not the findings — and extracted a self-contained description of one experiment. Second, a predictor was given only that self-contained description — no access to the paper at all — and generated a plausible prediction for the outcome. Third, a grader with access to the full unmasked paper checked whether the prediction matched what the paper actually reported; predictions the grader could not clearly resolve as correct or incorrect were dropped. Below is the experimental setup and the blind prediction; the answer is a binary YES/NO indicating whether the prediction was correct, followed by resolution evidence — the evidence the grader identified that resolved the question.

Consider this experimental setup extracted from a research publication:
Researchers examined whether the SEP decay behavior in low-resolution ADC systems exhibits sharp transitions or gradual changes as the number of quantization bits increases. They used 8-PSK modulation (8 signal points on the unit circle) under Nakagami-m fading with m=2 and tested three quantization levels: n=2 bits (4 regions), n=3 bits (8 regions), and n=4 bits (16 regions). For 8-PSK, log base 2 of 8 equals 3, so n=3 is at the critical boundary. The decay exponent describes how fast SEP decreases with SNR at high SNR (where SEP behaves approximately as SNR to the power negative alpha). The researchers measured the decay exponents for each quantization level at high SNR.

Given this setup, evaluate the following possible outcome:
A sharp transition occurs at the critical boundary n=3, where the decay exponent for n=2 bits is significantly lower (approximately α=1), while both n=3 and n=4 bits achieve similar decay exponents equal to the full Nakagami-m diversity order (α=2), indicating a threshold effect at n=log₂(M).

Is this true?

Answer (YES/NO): NO